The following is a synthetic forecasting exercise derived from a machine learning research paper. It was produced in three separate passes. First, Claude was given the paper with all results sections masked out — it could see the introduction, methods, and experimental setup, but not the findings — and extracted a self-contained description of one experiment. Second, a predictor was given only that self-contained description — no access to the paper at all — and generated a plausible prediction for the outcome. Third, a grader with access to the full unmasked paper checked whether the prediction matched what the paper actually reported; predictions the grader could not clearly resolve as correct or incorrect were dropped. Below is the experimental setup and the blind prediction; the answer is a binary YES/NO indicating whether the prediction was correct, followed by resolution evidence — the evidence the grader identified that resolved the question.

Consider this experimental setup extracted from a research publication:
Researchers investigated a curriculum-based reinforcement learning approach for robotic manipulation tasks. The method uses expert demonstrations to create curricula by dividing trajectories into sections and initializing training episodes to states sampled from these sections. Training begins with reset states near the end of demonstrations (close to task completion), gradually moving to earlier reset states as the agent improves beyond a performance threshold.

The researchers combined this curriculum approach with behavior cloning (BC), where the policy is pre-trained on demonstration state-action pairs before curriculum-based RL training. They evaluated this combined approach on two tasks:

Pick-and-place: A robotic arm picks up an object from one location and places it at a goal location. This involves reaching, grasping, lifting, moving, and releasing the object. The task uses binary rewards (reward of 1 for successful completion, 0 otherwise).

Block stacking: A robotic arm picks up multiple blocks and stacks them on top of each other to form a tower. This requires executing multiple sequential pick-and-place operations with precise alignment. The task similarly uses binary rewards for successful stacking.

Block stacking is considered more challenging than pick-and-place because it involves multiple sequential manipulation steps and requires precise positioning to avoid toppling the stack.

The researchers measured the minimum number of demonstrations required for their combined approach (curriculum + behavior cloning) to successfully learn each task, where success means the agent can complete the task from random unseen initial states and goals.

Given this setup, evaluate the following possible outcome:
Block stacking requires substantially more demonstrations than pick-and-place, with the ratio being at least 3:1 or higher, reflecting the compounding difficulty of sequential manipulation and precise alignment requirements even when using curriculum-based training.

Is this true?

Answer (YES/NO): YES